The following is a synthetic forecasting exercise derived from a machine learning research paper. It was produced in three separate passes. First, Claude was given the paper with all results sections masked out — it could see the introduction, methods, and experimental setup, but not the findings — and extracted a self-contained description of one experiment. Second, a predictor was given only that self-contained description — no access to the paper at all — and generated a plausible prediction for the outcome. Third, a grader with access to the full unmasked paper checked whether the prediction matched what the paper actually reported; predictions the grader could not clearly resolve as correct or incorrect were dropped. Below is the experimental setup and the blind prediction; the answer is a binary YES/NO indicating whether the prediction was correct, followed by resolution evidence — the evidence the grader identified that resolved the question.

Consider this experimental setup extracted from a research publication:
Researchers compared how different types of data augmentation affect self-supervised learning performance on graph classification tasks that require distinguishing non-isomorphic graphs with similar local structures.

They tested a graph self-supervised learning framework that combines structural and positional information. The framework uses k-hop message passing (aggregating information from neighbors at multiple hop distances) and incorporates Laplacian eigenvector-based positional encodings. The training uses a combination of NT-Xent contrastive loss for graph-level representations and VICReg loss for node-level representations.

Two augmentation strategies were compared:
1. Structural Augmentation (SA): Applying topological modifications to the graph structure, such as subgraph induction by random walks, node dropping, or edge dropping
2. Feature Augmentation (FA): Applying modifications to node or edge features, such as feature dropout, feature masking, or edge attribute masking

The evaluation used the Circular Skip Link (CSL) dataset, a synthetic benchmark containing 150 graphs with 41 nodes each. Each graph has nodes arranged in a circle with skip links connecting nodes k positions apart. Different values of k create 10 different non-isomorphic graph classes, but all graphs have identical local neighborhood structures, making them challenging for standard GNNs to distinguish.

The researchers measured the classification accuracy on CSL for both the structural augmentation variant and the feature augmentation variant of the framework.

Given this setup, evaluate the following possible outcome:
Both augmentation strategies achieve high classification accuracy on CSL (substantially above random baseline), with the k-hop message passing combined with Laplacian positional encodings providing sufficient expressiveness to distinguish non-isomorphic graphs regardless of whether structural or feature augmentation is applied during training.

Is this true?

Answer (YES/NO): YES